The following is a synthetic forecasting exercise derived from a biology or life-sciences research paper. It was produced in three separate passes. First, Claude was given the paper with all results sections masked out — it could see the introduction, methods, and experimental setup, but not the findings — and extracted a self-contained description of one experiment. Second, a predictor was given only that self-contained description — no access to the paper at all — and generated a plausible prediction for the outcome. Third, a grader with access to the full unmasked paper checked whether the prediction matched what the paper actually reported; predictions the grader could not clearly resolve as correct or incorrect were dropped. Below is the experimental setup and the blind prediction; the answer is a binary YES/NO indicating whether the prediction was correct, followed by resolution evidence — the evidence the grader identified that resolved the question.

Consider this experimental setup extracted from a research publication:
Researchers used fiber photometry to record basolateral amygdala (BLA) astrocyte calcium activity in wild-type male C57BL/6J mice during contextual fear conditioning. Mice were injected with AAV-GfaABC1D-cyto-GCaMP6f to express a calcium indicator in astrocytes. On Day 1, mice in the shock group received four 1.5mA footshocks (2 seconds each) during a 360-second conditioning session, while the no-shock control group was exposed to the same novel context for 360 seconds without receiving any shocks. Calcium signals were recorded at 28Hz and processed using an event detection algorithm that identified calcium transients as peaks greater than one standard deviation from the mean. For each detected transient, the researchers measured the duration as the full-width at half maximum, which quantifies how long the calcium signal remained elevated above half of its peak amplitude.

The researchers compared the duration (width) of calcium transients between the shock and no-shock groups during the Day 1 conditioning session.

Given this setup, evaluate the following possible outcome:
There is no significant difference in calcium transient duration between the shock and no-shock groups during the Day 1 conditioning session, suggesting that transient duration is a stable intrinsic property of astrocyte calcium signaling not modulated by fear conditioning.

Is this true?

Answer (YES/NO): NO